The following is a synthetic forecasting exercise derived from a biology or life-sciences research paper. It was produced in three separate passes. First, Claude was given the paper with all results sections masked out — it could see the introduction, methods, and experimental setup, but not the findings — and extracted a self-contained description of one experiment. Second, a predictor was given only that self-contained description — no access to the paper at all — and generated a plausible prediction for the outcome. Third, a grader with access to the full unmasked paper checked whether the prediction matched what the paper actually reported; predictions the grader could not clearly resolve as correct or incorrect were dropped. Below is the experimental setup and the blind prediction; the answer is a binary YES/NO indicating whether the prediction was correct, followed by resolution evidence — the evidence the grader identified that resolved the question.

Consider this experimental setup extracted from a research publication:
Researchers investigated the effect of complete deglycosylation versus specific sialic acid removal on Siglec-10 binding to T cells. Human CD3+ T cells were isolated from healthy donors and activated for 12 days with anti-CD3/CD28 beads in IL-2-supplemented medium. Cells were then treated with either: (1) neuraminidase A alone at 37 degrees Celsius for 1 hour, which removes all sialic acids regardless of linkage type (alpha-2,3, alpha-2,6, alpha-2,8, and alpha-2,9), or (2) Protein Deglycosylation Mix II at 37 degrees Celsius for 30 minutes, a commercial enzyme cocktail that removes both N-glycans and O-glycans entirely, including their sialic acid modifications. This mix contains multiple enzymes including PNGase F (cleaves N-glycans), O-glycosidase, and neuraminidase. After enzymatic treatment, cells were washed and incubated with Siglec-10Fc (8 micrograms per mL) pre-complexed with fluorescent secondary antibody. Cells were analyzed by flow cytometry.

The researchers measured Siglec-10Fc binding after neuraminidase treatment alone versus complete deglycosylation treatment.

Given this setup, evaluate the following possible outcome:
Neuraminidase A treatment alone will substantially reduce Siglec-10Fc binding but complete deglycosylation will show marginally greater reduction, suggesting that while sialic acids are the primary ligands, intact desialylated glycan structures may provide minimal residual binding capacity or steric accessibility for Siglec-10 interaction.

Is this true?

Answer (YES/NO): NO